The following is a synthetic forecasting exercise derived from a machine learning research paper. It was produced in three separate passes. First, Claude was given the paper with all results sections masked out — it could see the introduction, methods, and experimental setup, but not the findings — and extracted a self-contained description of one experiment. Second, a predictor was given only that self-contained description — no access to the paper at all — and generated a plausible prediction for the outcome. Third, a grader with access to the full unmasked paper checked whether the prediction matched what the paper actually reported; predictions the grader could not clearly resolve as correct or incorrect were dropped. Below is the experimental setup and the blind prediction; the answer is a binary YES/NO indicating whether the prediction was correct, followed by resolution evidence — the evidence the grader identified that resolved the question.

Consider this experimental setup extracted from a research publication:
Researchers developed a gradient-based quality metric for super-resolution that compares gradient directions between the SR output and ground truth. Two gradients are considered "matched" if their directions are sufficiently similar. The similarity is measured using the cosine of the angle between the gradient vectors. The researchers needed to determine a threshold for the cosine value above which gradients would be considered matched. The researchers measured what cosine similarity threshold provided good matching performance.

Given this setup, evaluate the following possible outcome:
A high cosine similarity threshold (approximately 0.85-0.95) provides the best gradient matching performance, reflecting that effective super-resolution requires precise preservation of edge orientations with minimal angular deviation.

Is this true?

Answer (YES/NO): YES